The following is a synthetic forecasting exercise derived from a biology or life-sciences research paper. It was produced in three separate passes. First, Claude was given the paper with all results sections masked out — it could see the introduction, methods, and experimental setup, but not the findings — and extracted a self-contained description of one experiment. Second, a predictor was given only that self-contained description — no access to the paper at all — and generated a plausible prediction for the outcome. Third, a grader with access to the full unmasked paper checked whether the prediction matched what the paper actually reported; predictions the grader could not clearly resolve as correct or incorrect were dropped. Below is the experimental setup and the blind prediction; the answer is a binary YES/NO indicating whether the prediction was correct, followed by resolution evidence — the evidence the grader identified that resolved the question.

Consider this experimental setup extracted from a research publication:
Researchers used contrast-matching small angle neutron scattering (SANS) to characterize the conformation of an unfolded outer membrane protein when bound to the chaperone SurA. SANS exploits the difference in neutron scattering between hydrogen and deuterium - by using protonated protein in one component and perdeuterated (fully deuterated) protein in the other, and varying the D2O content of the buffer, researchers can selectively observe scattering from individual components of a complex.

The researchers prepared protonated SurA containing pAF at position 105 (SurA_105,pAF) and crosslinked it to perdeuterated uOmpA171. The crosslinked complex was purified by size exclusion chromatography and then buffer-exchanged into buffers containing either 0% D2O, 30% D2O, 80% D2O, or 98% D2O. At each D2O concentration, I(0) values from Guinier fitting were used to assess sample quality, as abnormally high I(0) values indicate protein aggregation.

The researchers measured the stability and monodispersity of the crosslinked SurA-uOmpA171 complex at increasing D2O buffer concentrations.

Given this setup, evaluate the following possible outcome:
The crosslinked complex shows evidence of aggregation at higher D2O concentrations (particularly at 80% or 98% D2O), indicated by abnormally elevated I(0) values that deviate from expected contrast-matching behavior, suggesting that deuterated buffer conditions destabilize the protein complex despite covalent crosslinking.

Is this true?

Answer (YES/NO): YES